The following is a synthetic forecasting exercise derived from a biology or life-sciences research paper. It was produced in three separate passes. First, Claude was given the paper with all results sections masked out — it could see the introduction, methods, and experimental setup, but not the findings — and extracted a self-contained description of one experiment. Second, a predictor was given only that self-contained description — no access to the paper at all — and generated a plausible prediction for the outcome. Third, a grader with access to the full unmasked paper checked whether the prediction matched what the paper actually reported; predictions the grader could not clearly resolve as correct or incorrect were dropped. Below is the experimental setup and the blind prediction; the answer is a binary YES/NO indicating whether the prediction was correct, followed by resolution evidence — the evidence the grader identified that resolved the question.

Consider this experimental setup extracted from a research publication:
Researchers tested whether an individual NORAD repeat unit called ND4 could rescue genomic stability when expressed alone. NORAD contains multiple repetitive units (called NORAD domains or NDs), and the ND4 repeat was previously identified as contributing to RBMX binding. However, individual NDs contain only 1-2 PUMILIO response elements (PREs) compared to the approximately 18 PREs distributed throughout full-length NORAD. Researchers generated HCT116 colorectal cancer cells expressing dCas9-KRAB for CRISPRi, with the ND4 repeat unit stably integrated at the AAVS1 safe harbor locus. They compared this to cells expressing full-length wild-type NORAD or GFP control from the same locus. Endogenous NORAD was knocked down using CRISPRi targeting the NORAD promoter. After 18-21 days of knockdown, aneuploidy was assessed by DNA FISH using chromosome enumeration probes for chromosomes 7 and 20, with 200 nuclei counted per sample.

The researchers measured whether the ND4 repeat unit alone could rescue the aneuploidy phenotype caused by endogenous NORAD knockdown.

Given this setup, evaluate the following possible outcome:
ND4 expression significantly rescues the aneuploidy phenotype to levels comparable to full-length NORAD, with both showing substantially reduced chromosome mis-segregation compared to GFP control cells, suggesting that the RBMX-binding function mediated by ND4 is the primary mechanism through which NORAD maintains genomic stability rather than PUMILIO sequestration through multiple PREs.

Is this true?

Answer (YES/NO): NO